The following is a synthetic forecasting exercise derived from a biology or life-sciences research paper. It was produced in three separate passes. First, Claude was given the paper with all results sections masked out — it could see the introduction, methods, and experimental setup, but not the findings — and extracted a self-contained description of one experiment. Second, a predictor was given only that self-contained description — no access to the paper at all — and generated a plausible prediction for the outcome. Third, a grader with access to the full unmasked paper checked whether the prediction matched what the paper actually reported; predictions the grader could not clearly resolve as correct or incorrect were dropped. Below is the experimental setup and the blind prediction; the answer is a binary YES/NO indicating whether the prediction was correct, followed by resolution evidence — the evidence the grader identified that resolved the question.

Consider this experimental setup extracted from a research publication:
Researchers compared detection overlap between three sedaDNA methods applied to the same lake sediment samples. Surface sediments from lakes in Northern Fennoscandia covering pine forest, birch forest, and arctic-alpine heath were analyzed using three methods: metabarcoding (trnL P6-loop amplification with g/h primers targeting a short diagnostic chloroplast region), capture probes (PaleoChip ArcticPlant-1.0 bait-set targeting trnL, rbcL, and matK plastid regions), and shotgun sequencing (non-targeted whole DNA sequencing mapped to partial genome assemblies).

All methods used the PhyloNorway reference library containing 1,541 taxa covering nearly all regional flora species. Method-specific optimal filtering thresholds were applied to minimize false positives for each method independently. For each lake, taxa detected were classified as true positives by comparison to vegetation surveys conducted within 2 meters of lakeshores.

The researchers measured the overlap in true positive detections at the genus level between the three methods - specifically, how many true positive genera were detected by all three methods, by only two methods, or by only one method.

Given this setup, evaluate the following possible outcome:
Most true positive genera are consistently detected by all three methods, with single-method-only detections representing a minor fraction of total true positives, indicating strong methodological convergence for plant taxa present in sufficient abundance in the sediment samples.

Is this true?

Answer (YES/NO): NO